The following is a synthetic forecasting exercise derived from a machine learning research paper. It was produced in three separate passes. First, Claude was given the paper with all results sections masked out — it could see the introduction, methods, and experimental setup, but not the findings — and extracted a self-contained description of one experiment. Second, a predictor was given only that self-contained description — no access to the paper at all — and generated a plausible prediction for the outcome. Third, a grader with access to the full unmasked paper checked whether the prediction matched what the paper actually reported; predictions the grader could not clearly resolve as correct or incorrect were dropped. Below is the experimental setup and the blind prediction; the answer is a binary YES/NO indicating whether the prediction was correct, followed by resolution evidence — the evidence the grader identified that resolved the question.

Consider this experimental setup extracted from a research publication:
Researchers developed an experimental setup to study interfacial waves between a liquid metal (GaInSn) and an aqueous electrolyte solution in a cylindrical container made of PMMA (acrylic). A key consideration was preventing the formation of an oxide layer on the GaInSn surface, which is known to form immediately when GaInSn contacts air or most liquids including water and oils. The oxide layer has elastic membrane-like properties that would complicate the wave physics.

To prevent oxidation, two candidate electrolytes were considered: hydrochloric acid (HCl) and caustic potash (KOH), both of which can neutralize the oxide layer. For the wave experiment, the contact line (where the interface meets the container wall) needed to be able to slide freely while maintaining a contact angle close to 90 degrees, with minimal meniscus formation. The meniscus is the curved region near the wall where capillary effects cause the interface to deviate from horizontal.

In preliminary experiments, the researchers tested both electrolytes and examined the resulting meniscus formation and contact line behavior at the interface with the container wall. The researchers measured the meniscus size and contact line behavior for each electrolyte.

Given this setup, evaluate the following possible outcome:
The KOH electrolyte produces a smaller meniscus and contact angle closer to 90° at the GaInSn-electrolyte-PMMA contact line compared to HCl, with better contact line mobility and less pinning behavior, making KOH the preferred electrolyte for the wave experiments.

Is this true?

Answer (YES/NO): YES